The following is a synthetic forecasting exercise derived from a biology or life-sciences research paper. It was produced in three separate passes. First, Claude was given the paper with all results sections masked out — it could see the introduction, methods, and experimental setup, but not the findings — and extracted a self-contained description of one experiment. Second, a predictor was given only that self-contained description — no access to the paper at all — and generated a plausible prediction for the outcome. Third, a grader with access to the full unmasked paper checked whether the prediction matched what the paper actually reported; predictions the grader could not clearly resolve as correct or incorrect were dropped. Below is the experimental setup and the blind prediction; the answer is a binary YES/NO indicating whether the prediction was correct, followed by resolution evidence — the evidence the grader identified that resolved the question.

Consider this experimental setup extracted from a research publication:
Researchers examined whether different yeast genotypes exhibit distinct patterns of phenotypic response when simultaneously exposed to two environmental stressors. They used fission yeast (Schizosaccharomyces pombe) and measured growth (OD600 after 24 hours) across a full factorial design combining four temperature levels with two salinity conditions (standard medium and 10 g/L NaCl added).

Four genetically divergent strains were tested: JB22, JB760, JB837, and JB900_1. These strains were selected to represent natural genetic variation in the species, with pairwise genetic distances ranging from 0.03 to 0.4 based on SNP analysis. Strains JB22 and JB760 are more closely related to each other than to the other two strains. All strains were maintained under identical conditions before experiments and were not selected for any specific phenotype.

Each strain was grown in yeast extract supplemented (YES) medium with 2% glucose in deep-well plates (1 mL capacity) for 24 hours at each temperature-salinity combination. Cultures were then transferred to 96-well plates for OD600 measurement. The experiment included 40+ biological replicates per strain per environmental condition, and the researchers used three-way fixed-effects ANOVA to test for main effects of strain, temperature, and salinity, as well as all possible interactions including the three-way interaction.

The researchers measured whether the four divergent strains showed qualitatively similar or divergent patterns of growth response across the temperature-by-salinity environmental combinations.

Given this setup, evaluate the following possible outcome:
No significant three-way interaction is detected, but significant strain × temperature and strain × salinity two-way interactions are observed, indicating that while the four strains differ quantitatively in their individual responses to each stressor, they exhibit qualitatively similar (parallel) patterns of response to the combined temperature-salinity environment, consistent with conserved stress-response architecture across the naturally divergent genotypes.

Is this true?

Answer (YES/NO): NO